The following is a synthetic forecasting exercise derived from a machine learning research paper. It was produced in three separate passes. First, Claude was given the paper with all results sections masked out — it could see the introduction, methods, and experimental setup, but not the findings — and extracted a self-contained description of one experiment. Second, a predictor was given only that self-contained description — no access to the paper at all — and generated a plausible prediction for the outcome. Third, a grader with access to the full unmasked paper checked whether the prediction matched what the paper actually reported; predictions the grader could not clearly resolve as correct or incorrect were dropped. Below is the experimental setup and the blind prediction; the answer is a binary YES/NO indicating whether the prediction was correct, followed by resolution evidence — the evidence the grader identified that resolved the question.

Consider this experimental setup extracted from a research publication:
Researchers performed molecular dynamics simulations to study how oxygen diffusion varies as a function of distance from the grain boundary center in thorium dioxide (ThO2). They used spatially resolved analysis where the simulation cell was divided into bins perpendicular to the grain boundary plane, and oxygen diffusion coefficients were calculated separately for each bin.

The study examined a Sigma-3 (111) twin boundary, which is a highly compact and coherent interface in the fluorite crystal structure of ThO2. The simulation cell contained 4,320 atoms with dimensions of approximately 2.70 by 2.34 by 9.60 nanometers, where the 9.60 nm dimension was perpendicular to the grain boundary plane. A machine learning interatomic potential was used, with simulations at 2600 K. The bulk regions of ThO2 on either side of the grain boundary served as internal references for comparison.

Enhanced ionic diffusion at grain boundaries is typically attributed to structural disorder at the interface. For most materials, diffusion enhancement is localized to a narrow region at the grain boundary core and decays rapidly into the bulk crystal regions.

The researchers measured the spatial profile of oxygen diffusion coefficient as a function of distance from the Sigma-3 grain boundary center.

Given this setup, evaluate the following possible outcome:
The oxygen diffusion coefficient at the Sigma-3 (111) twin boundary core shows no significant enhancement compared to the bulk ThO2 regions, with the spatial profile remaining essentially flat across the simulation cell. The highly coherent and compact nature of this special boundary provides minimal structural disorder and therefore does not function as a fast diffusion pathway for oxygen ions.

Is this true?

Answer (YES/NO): NO